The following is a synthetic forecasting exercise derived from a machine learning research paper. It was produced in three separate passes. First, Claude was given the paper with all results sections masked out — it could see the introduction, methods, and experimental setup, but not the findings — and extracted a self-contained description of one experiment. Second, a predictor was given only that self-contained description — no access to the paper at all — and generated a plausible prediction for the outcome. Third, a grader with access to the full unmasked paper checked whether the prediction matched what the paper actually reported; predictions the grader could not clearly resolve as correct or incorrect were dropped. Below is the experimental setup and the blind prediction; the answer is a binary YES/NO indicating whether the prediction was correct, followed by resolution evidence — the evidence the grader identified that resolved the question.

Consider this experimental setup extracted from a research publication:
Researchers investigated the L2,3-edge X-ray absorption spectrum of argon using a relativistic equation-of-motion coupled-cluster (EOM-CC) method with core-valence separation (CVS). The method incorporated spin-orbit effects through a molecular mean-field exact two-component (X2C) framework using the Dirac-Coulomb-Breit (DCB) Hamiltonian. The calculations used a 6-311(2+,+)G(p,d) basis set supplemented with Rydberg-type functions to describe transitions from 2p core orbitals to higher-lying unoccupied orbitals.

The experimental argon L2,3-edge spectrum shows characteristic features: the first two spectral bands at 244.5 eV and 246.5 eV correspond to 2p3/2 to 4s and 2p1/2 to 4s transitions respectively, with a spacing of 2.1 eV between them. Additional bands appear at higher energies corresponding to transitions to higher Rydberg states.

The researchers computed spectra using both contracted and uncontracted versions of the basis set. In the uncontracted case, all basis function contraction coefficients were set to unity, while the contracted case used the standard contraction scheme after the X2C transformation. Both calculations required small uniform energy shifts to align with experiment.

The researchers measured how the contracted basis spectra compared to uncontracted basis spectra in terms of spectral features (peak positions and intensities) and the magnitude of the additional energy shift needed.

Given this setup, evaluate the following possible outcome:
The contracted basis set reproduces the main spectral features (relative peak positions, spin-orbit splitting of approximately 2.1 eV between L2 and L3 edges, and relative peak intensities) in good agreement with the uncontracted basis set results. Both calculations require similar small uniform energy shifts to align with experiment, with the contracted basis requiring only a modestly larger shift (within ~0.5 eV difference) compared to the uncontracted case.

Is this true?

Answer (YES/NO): YES